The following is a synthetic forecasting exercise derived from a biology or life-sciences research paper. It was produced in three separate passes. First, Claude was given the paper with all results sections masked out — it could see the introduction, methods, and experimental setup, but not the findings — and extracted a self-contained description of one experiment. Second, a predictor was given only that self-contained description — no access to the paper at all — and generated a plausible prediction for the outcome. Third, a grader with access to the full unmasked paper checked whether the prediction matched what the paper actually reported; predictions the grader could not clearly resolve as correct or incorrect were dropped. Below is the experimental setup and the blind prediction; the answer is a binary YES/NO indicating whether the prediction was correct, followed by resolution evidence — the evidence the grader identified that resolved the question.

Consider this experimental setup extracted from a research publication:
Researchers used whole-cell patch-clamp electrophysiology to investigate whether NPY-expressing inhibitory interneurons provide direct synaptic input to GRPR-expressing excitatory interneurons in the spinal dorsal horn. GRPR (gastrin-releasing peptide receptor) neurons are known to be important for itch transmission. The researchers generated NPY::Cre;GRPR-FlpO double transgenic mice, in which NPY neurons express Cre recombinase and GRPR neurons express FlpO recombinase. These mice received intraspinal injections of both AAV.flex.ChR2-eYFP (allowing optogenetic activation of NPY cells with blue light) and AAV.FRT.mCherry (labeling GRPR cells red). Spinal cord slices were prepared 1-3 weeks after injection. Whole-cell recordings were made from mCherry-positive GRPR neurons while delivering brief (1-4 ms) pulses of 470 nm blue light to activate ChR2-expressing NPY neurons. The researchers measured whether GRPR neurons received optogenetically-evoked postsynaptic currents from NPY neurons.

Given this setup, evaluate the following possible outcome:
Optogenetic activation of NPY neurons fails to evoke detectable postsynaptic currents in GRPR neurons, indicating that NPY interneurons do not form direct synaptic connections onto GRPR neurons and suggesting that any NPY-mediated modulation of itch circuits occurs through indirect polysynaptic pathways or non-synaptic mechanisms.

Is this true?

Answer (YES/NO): NO